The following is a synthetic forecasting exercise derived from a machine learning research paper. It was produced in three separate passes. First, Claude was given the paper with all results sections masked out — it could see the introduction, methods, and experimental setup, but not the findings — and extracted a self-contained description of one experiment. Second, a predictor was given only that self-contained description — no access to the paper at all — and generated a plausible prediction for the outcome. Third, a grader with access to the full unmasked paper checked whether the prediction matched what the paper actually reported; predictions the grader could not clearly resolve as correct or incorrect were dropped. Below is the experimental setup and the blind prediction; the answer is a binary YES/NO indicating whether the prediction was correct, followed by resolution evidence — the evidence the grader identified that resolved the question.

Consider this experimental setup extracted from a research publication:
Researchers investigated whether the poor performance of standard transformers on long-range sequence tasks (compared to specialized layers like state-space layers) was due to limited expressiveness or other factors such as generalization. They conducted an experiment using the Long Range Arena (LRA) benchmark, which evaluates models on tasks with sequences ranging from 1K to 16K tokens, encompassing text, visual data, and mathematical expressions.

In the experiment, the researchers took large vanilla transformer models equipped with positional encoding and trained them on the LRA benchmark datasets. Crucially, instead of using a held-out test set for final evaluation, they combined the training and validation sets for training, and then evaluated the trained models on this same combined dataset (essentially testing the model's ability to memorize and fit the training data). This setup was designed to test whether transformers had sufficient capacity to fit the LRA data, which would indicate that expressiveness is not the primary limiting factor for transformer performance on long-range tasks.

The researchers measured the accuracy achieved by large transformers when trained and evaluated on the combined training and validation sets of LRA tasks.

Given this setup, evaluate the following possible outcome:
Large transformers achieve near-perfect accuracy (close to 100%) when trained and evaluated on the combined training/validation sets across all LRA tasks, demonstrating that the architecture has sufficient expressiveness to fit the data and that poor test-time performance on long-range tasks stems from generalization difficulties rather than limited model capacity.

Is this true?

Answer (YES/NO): YES